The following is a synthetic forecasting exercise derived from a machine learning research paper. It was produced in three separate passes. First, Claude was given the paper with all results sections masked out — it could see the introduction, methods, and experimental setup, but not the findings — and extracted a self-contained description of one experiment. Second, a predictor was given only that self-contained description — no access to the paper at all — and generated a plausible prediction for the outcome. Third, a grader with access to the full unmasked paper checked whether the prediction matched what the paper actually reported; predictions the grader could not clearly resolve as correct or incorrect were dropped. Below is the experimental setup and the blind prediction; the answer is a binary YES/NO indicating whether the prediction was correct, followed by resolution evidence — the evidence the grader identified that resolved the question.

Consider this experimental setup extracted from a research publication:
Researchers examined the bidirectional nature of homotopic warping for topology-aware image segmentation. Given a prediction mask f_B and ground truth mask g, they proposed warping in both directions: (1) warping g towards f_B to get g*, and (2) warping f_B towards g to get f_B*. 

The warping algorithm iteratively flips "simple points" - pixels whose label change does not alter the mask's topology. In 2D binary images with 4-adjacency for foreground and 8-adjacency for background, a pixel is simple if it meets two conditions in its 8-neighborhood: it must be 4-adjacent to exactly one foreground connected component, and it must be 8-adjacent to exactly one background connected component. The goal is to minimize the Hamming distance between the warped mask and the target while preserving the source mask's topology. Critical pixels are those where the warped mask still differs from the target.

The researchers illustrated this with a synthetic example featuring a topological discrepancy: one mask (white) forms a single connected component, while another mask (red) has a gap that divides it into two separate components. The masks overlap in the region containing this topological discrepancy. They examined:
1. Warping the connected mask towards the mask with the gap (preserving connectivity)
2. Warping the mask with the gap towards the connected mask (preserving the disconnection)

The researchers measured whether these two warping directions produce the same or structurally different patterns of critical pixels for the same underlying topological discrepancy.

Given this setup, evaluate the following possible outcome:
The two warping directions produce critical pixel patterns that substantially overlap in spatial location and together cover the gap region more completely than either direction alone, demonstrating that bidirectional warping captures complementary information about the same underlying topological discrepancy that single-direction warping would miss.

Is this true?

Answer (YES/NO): NO